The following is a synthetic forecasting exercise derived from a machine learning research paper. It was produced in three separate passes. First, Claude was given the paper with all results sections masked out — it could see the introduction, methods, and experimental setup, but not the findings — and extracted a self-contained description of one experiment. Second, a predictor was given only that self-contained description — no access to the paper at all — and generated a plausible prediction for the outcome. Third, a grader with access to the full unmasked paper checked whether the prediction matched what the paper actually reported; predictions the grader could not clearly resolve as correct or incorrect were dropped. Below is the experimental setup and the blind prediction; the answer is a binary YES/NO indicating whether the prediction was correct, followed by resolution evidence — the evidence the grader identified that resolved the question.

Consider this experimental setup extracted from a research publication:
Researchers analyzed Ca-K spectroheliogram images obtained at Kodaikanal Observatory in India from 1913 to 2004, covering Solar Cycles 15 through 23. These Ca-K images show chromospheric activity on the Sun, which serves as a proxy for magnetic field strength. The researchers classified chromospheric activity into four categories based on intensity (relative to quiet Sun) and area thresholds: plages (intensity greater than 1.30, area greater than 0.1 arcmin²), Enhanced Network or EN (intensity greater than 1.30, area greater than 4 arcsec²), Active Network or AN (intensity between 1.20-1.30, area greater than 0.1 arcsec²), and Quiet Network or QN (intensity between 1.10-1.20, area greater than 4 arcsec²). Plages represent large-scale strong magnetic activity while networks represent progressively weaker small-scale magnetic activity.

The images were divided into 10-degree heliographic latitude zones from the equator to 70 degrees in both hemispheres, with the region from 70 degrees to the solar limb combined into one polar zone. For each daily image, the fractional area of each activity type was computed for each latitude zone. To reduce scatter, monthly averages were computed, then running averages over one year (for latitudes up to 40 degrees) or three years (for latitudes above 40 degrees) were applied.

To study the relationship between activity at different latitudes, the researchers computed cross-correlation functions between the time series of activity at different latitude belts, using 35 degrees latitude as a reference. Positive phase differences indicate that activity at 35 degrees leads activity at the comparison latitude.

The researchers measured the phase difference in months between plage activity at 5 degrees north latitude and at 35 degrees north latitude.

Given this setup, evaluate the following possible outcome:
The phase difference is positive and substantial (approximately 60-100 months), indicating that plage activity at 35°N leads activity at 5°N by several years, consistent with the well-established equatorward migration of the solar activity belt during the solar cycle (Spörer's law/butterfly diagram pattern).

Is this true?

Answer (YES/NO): NO